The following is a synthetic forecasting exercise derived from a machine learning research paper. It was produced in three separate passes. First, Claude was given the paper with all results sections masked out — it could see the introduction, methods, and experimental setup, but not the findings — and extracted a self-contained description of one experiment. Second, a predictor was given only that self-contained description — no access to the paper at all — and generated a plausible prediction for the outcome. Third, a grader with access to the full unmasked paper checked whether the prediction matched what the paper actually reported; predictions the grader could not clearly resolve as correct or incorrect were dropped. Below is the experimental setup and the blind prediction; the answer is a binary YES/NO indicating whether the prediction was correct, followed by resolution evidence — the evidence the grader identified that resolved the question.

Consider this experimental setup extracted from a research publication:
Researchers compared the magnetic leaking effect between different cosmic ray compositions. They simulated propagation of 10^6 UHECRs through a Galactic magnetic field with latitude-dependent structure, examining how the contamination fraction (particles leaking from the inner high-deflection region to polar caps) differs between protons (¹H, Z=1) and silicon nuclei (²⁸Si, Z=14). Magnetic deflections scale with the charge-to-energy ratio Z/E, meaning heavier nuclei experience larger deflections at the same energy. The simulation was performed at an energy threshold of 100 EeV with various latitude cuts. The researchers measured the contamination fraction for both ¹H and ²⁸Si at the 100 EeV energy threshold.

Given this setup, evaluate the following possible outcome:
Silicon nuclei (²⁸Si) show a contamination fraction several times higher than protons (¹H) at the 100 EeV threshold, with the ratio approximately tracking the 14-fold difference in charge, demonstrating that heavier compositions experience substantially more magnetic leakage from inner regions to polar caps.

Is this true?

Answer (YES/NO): NO